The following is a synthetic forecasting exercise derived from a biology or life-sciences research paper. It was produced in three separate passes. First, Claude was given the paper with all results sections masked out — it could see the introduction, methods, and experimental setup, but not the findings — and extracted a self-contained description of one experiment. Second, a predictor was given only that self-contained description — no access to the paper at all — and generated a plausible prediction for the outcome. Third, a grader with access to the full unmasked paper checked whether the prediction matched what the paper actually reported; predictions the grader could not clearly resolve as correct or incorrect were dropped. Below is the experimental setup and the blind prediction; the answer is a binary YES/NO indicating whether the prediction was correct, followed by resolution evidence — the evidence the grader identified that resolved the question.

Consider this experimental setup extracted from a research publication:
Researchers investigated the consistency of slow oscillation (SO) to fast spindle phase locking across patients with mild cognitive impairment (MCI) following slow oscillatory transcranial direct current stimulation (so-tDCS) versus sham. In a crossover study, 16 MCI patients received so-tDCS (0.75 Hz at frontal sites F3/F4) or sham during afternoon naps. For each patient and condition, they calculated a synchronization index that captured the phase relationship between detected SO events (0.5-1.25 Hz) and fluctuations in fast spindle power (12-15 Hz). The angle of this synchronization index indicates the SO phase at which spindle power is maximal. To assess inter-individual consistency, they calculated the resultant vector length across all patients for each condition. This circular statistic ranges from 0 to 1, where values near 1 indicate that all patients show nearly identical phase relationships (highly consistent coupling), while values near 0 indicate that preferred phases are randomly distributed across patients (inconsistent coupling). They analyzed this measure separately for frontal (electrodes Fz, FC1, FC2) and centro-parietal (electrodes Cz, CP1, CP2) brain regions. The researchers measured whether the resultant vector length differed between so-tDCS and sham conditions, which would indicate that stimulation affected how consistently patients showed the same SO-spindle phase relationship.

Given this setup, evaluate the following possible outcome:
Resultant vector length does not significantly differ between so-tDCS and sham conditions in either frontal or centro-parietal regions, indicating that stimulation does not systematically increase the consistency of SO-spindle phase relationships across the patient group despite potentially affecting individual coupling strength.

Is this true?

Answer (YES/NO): NO